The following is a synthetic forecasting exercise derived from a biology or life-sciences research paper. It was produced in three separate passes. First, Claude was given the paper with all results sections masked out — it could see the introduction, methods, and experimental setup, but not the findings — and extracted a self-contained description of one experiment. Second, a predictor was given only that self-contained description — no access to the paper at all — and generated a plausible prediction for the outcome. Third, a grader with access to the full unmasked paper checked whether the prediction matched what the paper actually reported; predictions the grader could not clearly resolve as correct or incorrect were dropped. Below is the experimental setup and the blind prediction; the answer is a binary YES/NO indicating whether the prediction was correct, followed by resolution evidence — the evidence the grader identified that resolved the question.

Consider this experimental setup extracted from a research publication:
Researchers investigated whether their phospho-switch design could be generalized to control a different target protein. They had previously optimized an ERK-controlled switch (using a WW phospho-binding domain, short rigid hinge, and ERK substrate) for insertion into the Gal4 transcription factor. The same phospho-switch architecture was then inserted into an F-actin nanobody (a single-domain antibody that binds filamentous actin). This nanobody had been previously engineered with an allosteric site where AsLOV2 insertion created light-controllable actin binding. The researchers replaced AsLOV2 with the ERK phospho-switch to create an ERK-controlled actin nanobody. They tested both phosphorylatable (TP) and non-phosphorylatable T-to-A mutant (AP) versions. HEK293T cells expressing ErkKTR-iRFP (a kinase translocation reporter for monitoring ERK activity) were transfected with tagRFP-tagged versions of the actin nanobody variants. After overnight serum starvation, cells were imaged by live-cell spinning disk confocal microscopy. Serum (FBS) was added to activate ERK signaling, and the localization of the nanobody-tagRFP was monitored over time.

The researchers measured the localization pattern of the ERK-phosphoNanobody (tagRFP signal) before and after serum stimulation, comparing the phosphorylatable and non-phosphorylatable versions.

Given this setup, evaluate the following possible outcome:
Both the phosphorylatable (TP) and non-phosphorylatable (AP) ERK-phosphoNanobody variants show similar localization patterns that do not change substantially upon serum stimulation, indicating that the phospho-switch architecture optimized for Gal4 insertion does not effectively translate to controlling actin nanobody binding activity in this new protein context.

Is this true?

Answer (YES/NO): NO